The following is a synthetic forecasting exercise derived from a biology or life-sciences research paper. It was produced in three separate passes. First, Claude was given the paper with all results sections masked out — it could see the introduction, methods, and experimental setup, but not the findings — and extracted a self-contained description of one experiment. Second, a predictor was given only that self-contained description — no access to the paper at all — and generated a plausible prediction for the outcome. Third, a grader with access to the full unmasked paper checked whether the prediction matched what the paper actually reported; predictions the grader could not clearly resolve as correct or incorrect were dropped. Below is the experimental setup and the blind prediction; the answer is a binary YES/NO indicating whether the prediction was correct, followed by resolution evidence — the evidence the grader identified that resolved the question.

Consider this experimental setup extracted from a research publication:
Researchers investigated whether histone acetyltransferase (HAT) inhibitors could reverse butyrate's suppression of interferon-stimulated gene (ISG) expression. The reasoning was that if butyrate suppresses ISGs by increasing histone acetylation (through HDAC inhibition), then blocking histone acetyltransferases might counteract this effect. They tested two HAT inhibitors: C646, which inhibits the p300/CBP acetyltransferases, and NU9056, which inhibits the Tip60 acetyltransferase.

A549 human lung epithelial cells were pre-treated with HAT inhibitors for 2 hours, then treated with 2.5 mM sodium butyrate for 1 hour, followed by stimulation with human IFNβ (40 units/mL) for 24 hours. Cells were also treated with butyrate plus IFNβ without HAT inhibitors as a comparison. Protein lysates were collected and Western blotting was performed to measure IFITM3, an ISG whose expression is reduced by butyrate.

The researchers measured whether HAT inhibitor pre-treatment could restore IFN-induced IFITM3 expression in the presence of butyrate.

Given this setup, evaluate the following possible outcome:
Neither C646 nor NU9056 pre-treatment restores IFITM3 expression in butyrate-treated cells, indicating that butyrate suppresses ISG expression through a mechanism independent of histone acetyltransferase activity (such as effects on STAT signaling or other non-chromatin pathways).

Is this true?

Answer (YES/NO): NO